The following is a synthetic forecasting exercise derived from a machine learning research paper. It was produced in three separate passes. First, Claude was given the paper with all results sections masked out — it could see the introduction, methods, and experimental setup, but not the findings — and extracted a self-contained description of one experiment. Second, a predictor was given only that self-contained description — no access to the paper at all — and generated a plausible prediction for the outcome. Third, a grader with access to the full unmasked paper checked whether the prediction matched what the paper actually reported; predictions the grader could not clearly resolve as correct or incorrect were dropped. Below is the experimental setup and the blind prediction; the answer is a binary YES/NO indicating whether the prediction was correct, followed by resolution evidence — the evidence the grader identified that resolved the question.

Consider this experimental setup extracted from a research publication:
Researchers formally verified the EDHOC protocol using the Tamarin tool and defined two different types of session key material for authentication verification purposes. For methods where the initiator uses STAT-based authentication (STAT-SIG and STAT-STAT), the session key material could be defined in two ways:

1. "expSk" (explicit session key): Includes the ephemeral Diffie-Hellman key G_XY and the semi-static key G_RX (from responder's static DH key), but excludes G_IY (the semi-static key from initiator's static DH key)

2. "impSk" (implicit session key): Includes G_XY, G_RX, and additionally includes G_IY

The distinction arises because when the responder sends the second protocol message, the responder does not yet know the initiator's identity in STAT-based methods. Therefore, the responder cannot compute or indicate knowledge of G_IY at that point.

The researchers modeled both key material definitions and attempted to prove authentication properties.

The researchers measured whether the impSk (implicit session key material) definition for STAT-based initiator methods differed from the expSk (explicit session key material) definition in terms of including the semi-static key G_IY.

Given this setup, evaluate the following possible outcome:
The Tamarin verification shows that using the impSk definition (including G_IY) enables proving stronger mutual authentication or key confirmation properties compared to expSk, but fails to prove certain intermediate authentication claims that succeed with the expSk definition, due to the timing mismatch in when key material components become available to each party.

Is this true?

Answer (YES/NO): NO